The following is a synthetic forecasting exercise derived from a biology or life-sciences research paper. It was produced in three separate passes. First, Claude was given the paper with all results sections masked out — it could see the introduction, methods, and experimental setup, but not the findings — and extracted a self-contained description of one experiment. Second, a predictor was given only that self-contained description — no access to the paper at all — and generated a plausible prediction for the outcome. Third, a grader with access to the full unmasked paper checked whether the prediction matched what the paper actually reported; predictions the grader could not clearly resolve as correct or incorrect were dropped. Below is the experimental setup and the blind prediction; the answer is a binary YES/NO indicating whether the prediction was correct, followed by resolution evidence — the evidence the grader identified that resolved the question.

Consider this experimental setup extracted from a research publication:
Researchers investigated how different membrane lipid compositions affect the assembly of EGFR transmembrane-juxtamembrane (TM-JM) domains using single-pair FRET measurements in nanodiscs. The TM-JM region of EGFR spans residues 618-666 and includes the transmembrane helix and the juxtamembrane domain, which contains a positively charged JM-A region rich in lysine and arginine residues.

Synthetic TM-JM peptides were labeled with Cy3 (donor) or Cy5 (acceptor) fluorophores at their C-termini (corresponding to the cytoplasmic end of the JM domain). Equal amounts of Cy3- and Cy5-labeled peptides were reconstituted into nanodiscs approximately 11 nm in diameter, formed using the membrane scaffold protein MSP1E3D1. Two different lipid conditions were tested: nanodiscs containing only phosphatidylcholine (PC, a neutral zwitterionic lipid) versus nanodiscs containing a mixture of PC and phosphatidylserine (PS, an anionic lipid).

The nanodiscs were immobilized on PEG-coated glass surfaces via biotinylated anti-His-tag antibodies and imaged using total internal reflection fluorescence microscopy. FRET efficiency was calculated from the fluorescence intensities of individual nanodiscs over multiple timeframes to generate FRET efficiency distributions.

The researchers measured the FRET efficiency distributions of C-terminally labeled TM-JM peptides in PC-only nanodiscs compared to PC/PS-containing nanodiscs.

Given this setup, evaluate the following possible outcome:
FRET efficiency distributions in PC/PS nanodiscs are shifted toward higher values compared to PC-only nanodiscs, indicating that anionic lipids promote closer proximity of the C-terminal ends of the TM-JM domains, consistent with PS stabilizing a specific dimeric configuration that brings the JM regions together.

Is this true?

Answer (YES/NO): YES